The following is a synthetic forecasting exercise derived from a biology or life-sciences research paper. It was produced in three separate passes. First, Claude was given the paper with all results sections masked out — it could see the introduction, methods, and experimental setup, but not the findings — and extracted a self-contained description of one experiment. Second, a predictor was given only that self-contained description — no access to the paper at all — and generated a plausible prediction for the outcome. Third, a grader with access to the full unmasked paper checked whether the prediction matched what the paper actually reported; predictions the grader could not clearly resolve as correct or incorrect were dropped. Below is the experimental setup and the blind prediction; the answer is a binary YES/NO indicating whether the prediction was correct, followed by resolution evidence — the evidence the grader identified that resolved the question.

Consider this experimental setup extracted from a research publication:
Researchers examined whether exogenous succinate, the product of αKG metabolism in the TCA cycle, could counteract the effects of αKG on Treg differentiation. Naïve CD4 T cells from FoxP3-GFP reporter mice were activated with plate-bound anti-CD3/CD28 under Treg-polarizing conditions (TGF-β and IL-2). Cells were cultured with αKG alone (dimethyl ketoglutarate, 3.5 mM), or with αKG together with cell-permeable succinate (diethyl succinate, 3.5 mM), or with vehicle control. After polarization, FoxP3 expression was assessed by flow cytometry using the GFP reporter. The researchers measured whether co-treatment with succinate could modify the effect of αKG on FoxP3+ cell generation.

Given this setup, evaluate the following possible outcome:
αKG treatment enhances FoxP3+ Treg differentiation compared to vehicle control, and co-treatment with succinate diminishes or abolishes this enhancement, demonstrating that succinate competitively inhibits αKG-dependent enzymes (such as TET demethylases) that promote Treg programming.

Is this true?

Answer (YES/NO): NO